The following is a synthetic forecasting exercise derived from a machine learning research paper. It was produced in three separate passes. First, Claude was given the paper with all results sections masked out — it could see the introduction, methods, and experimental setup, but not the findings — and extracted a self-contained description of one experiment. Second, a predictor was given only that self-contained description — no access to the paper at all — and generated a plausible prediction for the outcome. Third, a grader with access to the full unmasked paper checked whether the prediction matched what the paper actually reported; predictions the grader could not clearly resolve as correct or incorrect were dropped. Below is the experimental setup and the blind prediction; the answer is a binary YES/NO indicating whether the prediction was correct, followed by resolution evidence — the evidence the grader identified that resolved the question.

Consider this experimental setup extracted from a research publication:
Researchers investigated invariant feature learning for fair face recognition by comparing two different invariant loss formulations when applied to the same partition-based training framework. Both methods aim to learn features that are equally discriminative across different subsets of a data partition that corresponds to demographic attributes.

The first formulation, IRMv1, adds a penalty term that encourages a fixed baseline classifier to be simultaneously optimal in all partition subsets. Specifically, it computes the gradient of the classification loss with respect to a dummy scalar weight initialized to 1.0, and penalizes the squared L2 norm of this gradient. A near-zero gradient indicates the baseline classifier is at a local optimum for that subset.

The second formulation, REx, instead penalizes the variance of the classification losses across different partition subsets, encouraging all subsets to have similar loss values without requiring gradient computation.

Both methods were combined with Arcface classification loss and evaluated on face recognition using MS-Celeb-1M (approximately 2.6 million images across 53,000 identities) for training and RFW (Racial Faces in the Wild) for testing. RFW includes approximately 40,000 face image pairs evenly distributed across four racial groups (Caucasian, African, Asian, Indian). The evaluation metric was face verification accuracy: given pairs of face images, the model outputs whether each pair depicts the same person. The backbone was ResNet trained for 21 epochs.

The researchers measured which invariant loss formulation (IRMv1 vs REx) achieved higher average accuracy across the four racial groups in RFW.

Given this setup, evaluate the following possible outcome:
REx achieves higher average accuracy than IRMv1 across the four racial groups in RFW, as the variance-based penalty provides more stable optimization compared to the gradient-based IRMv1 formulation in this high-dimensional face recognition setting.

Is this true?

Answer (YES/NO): NO